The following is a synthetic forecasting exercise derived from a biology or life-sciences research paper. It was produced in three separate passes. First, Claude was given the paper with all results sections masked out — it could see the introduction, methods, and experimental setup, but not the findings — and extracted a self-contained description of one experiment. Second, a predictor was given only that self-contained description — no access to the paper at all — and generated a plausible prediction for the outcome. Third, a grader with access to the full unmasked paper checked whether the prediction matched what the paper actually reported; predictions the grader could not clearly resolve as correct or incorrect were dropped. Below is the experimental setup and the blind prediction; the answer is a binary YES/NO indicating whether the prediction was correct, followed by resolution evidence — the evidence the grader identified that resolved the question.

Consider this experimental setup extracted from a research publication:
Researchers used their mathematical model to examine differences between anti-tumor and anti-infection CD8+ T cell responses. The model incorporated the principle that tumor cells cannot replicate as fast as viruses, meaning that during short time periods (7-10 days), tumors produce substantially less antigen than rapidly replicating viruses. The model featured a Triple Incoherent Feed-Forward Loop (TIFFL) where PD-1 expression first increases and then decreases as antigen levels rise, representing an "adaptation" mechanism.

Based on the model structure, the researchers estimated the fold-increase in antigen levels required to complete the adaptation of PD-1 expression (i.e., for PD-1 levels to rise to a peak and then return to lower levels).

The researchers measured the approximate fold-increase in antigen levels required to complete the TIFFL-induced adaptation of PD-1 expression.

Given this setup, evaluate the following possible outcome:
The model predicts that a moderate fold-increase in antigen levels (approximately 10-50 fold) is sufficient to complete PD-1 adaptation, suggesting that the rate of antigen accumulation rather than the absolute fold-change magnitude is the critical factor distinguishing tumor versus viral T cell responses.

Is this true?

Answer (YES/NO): NO